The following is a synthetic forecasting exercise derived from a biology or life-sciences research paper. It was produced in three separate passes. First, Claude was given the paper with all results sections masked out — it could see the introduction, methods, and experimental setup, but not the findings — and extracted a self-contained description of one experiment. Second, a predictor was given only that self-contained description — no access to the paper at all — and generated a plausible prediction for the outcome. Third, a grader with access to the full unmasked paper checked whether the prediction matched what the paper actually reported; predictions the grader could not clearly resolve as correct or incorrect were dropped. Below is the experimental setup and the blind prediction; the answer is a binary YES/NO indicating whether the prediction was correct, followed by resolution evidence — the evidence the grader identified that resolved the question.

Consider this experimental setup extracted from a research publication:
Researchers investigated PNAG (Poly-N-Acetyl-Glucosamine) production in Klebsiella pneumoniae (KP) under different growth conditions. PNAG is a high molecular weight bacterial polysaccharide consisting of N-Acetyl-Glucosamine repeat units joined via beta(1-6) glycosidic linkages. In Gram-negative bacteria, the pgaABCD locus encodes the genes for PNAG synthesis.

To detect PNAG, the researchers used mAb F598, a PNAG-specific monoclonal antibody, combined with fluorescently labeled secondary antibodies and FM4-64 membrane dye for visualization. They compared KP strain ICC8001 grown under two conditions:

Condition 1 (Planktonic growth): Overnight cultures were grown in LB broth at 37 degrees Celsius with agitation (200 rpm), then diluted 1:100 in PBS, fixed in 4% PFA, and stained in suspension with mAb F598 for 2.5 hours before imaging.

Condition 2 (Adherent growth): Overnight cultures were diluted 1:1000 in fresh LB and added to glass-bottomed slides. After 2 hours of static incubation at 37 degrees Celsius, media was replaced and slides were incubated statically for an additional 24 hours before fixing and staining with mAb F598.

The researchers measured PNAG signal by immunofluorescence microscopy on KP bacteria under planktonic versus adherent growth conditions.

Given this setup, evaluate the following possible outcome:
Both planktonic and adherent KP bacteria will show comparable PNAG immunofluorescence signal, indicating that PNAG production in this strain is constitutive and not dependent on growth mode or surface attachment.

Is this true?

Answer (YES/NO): NO